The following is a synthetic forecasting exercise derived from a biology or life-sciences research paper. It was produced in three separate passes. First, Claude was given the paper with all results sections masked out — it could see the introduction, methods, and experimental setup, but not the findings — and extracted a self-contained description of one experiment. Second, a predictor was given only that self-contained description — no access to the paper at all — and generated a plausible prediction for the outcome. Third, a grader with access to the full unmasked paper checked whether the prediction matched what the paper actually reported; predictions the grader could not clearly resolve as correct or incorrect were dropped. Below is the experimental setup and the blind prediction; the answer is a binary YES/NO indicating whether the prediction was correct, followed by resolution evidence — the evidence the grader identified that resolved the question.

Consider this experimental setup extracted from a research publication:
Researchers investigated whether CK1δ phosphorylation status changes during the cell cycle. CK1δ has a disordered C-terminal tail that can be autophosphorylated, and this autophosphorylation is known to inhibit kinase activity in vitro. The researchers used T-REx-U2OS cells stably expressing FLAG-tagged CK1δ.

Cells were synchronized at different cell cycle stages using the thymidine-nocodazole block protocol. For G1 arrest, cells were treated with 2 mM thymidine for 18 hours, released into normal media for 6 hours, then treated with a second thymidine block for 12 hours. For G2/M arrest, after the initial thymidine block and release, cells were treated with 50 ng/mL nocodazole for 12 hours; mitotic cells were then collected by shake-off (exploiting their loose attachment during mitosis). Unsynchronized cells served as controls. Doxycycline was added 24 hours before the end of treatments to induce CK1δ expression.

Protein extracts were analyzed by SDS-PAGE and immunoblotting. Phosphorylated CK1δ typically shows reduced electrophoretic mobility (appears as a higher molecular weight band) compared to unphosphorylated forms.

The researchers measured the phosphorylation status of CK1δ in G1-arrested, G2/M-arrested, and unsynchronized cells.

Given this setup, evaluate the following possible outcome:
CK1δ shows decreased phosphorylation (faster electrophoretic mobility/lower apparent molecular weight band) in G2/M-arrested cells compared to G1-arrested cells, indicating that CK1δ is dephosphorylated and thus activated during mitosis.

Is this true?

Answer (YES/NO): NO